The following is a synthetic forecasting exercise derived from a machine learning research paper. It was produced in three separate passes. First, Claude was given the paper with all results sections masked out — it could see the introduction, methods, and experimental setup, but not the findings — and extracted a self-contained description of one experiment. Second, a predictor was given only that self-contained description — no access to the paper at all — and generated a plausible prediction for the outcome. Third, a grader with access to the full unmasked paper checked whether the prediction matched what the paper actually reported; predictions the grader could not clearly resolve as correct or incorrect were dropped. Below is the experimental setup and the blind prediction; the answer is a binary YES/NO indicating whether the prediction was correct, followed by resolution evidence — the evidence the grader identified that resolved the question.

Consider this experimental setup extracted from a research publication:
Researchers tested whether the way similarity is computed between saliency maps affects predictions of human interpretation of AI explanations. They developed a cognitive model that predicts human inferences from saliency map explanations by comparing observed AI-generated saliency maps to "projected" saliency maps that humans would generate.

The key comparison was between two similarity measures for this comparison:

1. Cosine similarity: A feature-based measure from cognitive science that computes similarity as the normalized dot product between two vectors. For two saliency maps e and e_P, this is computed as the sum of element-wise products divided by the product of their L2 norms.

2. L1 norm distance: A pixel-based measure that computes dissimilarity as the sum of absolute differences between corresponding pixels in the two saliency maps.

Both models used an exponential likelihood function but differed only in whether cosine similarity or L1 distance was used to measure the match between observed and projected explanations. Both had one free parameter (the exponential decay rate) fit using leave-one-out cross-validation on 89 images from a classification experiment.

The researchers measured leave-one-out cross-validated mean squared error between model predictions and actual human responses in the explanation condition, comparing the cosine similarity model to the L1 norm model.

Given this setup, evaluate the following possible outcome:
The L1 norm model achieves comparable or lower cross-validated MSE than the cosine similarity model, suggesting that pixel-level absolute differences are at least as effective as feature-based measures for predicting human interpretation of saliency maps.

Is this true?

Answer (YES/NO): NO